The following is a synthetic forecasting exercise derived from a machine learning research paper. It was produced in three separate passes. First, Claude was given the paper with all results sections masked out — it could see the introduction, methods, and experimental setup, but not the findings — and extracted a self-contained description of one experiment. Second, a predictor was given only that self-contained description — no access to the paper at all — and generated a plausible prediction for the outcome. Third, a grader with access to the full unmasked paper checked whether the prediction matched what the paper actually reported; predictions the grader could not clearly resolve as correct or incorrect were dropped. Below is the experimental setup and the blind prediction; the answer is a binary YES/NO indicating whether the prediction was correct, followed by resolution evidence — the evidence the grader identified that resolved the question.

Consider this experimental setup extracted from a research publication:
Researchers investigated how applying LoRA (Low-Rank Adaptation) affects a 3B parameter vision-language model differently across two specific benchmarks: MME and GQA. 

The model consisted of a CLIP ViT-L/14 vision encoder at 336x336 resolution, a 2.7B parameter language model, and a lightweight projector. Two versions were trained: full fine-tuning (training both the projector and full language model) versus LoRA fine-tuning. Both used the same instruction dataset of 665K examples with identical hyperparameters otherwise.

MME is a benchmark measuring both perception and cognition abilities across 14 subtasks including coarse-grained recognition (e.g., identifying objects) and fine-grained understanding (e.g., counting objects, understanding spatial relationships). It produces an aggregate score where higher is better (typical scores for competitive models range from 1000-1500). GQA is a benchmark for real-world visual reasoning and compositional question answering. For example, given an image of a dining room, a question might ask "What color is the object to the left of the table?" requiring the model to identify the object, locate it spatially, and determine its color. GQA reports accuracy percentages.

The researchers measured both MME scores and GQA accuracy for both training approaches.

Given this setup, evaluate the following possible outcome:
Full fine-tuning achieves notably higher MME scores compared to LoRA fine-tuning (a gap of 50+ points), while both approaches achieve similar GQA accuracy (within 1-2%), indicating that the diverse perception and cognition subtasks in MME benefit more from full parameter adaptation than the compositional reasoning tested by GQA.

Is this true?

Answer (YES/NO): NO